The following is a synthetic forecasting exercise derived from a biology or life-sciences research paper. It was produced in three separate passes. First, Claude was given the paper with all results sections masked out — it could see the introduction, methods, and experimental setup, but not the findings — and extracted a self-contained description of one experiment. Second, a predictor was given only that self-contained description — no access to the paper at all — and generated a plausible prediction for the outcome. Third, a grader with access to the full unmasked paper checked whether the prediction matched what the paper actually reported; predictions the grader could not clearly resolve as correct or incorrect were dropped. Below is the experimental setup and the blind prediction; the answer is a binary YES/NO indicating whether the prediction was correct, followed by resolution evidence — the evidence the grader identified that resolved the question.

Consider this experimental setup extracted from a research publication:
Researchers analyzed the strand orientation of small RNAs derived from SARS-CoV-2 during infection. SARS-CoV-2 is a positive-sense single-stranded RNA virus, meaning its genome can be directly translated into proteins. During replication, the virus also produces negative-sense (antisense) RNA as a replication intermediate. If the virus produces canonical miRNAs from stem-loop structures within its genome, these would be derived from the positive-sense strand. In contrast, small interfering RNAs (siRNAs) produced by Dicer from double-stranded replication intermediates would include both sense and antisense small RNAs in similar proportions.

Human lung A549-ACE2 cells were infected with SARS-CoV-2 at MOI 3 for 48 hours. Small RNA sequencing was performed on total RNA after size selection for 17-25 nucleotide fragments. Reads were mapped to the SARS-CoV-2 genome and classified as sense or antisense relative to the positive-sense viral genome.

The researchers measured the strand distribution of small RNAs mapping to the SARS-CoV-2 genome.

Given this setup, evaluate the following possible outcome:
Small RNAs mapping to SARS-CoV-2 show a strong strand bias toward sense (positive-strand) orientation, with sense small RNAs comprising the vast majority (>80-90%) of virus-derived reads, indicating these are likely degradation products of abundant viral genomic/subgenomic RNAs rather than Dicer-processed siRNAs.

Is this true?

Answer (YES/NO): YES